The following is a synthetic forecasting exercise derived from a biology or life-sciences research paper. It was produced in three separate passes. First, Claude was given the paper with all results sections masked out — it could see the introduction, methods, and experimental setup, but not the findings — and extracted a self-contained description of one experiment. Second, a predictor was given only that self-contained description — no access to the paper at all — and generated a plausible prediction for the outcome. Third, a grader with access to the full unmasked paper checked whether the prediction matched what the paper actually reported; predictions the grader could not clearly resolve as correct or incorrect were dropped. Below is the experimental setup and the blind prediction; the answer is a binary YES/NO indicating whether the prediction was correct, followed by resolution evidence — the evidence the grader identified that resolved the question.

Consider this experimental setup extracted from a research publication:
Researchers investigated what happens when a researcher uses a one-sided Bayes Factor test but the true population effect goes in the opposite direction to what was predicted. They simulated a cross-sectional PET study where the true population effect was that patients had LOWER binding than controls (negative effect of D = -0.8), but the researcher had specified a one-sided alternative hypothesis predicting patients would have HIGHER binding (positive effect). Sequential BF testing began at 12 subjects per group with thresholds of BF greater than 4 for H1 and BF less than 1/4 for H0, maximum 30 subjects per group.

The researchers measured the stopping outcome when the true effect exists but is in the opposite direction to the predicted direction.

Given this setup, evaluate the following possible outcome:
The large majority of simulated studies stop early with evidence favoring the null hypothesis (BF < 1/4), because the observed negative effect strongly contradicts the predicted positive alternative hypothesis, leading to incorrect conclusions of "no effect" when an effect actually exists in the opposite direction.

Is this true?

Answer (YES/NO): YES